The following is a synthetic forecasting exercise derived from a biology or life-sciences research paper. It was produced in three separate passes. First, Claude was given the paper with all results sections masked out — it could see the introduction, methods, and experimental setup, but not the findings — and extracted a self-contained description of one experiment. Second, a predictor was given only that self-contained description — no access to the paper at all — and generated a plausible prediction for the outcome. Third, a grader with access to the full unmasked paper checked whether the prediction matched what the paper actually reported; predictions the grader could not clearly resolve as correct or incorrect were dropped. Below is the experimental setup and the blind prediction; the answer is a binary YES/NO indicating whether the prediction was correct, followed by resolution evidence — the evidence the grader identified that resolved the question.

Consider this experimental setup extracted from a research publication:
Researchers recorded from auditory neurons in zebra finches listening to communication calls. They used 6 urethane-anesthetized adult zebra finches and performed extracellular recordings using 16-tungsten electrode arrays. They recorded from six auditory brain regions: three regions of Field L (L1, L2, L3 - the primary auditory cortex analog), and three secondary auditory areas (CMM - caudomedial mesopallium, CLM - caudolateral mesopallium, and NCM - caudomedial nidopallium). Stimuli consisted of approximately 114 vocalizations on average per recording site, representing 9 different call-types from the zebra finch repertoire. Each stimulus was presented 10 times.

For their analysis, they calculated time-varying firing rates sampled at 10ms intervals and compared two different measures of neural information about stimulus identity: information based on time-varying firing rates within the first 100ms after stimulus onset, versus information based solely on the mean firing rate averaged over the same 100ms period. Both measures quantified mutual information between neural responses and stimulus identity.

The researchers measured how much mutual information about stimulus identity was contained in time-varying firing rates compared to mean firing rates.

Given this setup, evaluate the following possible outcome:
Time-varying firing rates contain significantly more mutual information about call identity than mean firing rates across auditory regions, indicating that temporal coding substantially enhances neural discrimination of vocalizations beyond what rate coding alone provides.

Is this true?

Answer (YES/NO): YES